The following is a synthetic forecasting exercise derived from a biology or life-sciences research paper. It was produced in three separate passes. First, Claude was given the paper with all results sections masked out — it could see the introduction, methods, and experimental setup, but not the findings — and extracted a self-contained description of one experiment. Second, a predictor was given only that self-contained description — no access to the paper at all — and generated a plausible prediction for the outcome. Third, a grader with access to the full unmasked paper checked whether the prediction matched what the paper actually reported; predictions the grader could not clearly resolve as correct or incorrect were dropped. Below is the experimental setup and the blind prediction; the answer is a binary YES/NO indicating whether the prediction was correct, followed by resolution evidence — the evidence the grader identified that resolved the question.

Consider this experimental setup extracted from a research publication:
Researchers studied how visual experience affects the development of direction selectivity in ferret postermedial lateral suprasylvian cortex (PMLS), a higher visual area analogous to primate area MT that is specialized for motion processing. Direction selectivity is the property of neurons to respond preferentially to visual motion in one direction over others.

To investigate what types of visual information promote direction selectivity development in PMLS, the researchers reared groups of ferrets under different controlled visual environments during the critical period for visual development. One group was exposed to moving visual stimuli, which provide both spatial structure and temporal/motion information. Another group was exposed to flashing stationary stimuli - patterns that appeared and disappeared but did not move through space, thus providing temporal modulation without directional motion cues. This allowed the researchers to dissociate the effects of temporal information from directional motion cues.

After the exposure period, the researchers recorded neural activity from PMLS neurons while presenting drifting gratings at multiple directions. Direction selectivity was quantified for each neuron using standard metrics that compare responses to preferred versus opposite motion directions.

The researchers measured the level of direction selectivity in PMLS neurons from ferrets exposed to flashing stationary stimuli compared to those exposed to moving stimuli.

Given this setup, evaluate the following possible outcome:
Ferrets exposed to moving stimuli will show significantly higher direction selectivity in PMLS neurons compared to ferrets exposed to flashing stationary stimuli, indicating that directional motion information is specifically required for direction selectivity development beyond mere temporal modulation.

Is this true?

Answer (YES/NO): NO